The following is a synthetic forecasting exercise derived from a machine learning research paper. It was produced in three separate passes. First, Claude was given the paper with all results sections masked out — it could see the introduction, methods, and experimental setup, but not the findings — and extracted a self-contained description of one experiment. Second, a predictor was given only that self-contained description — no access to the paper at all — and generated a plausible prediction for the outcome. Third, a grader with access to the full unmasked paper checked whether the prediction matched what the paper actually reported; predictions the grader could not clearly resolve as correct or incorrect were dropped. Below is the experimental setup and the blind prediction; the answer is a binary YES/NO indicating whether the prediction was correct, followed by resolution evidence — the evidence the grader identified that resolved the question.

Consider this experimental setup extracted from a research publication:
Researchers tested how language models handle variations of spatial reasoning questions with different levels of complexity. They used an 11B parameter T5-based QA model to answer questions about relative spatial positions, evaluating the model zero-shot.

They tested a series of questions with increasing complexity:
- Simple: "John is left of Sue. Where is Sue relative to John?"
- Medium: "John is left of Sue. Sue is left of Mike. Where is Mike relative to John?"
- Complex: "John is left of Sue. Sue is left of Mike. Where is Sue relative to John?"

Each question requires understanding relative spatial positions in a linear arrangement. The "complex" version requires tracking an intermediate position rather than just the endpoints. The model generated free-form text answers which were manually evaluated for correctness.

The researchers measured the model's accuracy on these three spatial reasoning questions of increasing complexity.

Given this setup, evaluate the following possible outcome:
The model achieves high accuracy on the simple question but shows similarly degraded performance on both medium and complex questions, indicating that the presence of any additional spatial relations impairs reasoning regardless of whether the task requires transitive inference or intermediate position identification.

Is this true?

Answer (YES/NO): NO